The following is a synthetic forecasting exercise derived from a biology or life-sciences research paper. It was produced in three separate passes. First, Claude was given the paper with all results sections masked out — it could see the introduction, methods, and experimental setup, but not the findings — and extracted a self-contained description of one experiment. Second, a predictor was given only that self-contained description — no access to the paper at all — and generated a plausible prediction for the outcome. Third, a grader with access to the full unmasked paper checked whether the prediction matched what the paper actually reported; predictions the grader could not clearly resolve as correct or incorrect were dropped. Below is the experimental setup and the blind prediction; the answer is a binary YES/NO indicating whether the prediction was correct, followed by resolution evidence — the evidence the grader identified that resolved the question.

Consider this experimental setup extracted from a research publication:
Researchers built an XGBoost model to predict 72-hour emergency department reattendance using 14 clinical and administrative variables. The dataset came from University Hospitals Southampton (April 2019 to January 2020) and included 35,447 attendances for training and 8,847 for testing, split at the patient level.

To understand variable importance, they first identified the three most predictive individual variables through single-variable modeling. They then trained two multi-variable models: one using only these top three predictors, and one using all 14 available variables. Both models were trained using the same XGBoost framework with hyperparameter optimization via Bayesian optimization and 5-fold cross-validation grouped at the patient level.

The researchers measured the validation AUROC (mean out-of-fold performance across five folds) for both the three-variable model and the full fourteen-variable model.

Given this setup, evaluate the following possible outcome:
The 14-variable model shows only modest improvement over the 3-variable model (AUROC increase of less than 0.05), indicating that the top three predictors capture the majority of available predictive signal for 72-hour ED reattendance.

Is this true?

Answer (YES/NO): YES